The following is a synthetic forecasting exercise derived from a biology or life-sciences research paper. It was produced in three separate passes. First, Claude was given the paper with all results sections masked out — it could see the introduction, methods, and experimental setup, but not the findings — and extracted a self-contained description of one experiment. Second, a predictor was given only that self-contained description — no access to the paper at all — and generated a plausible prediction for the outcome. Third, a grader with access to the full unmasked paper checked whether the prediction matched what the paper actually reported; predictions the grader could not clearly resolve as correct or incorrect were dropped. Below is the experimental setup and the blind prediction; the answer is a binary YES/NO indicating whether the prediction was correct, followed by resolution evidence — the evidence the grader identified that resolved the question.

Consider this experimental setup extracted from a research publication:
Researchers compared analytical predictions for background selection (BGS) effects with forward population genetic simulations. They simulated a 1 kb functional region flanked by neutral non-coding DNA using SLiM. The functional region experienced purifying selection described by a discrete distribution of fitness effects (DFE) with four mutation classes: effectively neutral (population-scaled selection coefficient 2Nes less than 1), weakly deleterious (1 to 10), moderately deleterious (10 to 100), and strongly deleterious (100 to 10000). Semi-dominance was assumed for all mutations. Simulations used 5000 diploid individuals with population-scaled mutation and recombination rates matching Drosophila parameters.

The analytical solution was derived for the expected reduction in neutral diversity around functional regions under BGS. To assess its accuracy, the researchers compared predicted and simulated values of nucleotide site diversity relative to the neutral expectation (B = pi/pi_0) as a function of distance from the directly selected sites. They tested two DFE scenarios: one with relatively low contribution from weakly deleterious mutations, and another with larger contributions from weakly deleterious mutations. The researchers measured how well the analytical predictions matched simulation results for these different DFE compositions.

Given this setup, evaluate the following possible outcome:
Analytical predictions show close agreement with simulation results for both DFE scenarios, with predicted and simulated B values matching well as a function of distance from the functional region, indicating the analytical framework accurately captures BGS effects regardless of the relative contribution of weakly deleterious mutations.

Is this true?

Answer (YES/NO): NO